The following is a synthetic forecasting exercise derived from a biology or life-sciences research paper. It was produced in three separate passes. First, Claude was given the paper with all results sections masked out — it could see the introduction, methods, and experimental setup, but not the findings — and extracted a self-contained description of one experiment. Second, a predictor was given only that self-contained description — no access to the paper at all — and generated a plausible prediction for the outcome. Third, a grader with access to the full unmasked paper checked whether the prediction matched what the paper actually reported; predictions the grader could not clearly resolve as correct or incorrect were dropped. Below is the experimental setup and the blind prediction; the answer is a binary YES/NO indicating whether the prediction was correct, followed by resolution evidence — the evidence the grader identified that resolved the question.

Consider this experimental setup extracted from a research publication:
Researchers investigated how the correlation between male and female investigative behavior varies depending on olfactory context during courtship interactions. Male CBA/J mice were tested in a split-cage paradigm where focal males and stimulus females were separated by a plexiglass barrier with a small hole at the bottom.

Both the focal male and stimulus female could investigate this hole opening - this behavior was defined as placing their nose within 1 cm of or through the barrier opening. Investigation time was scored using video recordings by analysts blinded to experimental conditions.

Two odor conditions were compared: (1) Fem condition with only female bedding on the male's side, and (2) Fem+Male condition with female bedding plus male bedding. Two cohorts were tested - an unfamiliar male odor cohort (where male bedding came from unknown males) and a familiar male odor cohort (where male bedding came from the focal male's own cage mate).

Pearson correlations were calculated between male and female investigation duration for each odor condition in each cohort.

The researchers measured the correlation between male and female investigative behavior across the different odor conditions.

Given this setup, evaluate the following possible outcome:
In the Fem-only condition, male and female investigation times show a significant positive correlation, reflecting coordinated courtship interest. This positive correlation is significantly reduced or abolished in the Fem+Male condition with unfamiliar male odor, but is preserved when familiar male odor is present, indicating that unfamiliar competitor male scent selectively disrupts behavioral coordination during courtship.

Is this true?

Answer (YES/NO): NO